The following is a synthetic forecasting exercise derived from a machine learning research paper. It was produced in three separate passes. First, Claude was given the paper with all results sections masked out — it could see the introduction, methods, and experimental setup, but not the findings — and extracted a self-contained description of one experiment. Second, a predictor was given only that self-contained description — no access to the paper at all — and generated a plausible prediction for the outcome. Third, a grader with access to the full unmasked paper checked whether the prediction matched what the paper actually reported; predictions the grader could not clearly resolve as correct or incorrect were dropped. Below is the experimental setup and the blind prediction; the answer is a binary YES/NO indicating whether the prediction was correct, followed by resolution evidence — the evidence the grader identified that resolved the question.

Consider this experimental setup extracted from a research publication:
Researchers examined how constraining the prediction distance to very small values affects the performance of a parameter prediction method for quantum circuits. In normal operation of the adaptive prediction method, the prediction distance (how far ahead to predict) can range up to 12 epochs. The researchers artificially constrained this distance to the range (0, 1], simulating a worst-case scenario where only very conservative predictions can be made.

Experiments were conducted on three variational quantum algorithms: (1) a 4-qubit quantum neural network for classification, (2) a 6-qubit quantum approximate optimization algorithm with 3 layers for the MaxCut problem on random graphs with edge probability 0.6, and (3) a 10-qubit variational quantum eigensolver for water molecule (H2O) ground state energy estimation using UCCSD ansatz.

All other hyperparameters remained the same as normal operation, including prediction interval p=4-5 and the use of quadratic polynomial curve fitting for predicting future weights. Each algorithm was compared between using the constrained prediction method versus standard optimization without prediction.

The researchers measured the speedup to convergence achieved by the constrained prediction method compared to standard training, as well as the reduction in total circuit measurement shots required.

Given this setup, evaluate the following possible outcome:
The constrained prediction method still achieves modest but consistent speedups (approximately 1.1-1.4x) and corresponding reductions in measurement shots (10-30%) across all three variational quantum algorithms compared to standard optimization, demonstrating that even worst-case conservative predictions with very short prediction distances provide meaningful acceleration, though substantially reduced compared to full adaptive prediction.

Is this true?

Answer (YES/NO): NO